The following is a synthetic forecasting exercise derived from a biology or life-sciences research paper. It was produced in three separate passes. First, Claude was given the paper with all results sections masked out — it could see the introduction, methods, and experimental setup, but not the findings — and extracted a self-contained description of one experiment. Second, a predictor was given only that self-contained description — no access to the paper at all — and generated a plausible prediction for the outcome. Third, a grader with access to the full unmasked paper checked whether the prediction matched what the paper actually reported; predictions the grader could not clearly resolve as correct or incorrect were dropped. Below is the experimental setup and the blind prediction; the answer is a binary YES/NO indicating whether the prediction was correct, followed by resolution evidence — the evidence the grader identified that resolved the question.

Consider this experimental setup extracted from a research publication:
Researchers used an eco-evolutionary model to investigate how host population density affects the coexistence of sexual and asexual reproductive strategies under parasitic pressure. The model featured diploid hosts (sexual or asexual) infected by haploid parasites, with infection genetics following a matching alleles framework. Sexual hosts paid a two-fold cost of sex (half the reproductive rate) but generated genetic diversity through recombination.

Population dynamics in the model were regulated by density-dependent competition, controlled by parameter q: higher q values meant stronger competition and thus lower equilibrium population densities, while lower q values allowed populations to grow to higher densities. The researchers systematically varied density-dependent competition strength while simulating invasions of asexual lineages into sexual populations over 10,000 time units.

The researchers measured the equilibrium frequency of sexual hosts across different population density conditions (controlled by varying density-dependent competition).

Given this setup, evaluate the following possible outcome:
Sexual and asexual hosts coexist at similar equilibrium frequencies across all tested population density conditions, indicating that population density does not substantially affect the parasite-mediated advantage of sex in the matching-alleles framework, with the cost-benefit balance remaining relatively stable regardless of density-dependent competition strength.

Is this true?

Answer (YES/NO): NO